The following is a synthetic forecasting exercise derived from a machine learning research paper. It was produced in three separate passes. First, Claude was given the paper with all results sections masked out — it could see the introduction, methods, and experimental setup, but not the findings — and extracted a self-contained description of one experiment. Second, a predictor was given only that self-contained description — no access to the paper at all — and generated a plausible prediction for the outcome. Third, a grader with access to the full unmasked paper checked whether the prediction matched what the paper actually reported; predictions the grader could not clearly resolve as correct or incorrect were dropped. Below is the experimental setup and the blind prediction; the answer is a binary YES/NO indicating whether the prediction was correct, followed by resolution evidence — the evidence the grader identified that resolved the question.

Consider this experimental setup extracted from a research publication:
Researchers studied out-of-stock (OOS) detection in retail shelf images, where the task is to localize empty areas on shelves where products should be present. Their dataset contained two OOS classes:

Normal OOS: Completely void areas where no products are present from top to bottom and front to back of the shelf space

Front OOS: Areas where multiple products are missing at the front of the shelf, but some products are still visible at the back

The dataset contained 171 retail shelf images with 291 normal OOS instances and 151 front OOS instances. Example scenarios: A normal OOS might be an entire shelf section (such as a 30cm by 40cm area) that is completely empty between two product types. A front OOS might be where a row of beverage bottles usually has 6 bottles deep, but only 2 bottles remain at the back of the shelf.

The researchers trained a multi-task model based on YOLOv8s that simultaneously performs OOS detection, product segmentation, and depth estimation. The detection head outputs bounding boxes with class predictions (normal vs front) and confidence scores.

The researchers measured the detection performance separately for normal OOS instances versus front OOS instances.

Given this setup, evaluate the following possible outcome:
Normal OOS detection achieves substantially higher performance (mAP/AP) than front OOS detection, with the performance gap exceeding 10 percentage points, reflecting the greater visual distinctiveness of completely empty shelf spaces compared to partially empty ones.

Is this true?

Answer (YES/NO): NO